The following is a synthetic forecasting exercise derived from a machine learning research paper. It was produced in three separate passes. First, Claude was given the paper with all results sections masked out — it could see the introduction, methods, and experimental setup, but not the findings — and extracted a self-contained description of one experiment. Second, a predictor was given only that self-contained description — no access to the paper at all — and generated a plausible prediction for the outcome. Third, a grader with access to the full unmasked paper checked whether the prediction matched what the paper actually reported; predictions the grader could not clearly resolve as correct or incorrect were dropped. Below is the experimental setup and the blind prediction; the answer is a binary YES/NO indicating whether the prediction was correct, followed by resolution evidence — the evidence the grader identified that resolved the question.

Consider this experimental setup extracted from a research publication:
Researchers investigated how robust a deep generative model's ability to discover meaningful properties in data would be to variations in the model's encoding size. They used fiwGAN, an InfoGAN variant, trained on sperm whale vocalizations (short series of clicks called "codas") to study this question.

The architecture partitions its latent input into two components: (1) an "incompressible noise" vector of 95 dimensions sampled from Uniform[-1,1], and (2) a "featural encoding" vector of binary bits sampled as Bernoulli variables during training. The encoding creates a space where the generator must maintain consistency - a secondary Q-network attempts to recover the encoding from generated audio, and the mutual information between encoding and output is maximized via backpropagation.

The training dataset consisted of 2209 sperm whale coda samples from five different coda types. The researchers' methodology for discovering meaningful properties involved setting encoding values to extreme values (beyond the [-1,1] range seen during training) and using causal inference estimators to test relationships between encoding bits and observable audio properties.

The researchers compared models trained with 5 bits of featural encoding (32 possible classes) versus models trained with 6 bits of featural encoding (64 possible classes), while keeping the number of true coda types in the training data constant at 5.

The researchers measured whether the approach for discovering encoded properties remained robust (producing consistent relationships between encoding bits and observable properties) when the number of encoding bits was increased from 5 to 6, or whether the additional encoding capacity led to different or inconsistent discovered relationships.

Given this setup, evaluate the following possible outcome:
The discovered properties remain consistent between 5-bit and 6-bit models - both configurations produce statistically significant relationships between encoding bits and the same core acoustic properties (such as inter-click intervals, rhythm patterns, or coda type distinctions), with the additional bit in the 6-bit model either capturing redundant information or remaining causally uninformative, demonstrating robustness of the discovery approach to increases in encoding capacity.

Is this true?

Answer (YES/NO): YES